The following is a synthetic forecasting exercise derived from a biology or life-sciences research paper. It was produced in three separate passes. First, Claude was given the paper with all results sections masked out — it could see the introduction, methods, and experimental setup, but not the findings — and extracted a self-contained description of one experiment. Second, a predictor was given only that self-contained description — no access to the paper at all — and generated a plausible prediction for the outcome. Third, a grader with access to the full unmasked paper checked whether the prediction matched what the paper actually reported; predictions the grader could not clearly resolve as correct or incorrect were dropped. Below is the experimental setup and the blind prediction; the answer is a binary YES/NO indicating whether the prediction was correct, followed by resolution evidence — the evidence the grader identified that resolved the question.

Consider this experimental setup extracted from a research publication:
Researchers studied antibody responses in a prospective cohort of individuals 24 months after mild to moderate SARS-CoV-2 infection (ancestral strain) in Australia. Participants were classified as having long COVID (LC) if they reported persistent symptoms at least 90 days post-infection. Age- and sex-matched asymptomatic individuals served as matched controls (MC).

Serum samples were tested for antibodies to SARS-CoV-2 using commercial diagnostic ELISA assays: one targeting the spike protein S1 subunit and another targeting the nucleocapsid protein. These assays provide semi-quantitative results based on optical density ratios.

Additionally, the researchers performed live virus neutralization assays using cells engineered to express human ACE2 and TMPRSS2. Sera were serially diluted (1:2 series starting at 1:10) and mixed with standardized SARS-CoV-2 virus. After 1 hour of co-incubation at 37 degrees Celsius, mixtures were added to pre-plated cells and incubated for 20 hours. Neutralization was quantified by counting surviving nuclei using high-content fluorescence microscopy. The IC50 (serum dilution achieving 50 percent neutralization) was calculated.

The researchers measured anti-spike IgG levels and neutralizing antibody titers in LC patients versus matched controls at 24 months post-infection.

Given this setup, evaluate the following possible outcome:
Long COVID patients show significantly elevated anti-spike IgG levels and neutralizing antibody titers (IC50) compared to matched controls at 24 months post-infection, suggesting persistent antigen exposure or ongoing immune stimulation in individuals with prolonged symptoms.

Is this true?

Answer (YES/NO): NO